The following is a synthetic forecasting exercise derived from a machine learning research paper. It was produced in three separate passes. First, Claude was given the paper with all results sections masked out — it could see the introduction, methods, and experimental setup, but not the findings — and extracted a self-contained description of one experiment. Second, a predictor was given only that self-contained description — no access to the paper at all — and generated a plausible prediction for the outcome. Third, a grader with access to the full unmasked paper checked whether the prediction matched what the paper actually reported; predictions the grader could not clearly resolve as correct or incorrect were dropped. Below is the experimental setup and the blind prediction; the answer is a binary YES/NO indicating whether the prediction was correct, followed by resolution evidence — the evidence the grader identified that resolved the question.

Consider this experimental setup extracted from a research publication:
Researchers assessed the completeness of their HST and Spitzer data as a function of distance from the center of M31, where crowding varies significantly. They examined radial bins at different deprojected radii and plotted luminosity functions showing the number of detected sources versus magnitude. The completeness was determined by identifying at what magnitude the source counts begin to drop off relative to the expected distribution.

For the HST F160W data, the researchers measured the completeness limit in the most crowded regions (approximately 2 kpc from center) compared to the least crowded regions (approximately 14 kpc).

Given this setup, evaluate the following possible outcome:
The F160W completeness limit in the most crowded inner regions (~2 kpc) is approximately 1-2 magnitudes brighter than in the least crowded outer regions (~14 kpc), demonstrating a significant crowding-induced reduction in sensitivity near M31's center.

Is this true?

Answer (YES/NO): NO